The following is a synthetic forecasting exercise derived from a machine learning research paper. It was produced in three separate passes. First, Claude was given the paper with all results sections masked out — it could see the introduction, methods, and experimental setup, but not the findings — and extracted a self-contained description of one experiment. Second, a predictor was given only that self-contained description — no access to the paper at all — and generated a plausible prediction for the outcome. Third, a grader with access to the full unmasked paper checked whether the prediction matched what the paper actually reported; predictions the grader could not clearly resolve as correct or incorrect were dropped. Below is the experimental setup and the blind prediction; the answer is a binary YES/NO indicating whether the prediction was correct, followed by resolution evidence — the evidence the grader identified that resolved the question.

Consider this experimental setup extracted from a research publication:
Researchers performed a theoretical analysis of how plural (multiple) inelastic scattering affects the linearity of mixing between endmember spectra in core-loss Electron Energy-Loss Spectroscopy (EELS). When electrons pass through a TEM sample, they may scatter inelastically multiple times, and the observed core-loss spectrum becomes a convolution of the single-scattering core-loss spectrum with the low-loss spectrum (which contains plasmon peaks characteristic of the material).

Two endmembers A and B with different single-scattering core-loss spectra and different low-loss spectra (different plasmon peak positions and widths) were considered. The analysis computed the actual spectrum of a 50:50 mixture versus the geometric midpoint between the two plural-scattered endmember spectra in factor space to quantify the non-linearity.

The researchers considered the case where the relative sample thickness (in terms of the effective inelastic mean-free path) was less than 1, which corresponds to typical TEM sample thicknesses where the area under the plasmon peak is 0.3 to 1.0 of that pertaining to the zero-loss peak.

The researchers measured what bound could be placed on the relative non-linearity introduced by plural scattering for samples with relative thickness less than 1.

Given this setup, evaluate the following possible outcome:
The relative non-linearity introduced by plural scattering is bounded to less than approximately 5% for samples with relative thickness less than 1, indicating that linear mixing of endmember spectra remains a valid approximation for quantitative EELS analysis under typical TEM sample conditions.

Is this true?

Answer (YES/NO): NO